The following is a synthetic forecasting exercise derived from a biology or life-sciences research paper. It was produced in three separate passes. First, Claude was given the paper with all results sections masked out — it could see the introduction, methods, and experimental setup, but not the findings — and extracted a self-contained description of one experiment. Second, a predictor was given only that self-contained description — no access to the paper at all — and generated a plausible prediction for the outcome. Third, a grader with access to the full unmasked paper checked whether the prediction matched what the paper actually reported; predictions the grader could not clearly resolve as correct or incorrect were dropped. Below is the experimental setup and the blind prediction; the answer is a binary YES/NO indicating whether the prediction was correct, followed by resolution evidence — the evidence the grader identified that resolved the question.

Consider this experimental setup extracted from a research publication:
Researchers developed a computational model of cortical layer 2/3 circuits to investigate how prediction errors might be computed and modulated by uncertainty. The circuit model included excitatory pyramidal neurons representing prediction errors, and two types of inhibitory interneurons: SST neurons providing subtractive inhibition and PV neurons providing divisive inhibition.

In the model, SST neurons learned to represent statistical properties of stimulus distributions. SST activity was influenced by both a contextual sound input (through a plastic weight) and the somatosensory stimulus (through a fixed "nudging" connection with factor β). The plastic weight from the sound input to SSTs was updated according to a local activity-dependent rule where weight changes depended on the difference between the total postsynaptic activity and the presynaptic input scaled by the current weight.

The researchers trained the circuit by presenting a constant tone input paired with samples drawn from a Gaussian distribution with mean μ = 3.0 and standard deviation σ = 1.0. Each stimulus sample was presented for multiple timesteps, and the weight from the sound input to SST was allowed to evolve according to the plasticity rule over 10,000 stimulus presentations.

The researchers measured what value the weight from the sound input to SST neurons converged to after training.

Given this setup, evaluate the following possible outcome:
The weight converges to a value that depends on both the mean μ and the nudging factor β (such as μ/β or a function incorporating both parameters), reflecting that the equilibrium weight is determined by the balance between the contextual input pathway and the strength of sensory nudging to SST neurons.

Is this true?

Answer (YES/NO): NO